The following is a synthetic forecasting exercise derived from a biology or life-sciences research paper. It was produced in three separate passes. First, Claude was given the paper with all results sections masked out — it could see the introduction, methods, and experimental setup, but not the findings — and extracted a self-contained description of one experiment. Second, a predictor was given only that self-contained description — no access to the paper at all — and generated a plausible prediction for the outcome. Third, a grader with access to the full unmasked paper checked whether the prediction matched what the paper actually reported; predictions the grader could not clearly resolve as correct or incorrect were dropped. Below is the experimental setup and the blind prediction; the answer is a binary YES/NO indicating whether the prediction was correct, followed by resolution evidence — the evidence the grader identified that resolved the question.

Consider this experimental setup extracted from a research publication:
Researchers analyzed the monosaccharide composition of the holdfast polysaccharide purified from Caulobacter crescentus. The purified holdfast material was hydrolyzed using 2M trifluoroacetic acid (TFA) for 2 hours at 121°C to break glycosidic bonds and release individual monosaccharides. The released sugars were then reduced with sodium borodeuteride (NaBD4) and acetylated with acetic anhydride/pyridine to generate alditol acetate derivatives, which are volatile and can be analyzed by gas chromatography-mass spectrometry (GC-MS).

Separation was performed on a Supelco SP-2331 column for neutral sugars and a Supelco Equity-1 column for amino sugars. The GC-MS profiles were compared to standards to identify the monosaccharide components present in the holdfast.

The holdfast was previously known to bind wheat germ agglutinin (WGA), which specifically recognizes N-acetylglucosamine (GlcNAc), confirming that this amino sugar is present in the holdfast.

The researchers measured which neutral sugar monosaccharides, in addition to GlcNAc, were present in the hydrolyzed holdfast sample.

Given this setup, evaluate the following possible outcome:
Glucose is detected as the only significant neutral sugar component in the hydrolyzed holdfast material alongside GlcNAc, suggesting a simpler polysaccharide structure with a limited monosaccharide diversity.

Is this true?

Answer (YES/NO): NO